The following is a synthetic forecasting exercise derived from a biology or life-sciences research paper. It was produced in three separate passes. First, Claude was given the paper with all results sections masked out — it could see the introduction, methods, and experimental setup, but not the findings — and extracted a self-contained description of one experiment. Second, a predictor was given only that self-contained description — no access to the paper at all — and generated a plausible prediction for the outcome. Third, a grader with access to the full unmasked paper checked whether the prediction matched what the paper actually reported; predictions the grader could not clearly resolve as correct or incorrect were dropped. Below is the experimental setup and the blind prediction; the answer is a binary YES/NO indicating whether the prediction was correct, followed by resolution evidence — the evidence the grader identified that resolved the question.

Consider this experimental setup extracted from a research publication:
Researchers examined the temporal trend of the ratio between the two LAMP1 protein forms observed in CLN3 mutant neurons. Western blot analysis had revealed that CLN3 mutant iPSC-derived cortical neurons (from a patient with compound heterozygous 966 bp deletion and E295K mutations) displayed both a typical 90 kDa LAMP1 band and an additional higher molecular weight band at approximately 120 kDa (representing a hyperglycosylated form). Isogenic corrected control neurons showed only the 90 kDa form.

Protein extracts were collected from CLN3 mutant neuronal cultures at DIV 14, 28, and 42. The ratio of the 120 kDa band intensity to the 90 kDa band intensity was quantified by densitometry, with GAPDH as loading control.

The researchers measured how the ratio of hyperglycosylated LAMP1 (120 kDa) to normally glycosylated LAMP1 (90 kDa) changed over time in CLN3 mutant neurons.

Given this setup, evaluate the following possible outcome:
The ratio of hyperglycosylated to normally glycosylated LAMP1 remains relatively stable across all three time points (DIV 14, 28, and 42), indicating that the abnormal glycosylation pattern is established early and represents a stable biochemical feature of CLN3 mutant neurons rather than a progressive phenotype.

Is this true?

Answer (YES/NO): NO